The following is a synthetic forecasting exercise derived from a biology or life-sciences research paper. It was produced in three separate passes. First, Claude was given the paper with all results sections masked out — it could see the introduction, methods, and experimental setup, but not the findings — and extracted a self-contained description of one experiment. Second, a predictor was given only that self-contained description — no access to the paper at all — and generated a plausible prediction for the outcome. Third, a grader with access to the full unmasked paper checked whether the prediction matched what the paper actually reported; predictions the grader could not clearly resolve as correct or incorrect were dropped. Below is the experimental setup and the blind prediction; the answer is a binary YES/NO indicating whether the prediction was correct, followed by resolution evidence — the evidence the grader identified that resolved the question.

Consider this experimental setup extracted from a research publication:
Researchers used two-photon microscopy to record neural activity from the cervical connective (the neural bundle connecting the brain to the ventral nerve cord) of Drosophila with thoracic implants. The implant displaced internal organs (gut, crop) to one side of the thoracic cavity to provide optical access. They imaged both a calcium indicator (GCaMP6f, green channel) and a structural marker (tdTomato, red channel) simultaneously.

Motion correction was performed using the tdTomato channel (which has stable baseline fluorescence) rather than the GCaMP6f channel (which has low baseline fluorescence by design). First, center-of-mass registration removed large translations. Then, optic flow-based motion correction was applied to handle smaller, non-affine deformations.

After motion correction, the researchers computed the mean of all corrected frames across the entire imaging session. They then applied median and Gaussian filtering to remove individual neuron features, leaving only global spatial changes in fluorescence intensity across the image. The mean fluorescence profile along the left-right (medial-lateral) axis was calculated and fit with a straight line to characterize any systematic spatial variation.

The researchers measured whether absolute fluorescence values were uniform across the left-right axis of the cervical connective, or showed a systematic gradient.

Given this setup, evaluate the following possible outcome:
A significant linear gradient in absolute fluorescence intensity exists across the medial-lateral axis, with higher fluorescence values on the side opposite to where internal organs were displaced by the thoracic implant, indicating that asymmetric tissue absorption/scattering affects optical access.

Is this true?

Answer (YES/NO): YES